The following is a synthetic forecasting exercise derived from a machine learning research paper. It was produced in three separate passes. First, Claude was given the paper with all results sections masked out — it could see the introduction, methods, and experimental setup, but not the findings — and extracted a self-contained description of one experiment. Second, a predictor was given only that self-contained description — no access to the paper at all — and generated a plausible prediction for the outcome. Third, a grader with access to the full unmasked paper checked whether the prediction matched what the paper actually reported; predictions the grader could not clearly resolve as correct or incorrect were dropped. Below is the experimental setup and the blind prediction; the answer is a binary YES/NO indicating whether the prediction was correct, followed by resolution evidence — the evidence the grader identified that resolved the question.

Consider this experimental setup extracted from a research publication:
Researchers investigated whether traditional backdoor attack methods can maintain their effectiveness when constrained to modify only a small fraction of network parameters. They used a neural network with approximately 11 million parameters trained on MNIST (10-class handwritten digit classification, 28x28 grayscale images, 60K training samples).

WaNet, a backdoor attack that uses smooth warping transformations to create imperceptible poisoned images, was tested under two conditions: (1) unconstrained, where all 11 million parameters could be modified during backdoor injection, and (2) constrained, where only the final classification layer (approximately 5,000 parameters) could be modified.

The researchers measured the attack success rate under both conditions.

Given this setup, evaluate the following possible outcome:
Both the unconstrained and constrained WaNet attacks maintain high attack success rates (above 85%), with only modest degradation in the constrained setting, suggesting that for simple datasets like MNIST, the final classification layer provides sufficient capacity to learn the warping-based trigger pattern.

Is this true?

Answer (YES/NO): NO